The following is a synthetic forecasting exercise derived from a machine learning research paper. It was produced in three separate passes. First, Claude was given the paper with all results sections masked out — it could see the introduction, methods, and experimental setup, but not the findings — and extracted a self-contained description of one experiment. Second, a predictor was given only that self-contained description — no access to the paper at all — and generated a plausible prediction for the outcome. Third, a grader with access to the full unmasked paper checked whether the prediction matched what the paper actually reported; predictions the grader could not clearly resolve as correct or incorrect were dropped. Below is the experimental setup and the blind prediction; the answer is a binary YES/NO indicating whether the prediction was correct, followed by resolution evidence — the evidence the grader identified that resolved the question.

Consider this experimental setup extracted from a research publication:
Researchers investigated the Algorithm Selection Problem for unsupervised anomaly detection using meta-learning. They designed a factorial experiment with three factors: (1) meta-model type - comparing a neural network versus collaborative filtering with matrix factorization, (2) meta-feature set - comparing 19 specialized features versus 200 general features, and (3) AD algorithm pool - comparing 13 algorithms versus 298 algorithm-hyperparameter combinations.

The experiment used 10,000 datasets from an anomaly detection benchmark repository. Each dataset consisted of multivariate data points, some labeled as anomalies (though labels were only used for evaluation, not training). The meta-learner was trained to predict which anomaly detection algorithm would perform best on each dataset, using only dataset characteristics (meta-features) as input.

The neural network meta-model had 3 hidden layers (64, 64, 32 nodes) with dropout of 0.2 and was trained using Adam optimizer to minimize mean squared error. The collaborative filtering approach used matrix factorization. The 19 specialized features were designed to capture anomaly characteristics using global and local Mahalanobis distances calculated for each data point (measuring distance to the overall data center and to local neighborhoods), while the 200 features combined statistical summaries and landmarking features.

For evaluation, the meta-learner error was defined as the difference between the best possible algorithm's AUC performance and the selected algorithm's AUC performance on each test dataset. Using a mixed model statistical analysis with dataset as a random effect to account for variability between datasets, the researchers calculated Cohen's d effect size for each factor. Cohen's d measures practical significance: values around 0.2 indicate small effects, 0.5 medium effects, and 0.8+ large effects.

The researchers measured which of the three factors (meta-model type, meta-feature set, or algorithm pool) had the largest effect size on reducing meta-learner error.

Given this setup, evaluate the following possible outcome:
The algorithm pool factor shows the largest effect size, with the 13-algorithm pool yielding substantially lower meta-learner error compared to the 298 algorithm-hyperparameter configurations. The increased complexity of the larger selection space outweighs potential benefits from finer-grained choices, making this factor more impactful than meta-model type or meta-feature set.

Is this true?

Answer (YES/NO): NO